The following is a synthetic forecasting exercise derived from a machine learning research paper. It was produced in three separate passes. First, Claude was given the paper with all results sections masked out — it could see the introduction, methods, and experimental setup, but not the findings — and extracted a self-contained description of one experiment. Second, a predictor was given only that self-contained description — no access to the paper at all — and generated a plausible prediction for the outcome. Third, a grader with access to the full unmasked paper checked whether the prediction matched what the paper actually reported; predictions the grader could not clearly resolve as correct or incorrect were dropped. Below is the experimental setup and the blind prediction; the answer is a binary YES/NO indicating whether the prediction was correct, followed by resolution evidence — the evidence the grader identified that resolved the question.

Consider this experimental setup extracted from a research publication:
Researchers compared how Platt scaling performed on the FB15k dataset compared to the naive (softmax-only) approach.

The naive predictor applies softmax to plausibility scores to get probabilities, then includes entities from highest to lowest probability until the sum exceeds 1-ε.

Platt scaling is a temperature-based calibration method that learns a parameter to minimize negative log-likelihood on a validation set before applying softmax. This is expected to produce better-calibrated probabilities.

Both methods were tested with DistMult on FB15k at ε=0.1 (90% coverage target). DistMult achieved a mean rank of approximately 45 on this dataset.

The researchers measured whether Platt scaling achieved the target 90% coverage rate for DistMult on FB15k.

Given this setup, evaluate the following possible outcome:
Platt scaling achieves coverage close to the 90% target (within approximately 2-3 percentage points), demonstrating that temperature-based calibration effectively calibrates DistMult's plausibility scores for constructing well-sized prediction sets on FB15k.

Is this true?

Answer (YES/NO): YES